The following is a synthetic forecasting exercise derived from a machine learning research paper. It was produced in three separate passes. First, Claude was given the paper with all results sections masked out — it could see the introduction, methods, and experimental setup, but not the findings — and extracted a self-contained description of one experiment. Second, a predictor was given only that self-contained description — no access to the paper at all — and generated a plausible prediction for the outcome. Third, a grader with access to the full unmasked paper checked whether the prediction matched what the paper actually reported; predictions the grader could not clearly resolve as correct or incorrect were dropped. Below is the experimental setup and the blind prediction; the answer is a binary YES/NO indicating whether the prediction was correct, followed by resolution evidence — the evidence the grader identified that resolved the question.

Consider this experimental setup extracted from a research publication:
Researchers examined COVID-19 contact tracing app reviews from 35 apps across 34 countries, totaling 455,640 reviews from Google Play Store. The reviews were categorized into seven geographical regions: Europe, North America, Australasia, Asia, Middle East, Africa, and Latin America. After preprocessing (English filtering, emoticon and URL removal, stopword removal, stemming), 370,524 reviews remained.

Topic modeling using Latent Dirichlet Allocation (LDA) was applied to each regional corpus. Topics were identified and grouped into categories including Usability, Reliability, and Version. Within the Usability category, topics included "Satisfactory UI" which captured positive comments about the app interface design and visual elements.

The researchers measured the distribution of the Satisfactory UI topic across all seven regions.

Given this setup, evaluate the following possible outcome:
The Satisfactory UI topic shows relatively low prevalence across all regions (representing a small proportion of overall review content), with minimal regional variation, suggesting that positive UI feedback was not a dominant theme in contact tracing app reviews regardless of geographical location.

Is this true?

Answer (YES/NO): NO